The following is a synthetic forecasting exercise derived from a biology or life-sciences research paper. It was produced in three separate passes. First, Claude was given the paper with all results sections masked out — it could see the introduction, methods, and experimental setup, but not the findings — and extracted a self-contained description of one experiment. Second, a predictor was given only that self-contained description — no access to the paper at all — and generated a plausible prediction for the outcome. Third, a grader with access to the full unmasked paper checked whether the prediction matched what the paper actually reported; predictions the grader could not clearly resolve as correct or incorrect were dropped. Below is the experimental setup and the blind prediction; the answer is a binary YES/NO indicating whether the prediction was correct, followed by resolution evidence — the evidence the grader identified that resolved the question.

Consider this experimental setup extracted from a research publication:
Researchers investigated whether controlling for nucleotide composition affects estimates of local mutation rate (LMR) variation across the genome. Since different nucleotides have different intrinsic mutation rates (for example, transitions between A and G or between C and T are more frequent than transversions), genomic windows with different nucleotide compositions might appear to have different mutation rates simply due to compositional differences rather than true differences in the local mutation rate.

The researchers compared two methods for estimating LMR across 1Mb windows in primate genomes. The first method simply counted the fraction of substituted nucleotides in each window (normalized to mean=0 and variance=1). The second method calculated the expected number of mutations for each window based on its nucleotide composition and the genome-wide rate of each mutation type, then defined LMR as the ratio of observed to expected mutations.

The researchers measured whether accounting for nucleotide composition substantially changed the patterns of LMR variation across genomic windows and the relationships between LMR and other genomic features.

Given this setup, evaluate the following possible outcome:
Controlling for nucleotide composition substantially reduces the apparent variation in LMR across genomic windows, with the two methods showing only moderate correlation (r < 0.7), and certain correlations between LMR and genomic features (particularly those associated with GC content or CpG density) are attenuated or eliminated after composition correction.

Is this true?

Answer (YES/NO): NO